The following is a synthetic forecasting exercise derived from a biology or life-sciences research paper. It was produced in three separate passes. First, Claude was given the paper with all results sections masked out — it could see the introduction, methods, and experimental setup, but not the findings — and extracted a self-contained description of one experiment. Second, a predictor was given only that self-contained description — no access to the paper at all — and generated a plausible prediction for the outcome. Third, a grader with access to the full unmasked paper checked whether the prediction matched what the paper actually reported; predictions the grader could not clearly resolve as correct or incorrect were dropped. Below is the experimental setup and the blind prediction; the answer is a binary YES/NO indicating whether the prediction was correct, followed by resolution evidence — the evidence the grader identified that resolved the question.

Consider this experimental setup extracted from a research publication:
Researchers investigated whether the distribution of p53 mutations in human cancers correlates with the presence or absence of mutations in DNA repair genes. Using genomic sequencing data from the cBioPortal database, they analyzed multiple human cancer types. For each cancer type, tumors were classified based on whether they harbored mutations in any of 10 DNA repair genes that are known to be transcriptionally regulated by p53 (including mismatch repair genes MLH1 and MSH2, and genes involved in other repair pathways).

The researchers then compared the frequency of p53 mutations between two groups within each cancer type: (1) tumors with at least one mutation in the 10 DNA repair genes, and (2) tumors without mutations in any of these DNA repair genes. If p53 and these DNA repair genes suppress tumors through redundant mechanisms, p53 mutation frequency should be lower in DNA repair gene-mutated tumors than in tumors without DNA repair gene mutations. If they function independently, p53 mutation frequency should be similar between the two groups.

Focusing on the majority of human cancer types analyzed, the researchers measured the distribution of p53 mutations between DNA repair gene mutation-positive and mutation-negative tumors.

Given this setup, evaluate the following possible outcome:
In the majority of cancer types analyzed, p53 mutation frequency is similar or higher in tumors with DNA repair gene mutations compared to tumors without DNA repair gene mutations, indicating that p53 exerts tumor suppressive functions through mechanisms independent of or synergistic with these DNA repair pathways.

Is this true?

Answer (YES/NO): YES